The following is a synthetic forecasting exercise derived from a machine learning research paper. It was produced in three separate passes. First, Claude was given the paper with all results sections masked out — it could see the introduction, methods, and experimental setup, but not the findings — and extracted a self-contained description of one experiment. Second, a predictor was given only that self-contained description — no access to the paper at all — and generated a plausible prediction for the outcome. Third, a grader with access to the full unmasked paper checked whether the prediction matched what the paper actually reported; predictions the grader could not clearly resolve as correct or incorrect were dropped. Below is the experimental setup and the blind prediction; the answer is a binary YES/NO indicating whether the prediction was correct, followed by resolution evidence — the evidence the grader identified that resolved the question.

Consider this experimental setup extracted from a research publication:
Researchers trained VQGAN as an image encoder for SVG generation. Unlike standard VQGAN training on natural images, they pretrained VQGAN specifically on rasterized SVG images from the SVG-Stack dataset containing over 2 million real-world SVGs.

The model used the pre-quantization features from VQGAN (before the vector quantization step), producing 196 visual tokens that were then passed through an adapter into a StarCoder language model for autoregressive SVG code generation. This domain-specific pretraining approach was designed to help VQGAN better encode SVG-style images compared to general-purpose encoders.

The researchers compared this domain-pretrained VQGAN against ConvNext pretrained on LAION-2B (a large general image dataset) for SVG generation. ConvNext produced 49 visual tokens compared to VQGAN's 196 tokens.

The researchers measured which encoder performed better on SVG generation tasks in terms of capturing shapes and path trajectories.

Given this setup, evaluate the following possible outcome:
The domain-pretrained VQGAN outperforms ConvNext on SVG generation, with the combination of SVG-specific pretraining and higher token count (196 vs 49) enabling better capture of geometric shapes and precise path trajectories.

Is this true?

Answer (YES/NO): NO